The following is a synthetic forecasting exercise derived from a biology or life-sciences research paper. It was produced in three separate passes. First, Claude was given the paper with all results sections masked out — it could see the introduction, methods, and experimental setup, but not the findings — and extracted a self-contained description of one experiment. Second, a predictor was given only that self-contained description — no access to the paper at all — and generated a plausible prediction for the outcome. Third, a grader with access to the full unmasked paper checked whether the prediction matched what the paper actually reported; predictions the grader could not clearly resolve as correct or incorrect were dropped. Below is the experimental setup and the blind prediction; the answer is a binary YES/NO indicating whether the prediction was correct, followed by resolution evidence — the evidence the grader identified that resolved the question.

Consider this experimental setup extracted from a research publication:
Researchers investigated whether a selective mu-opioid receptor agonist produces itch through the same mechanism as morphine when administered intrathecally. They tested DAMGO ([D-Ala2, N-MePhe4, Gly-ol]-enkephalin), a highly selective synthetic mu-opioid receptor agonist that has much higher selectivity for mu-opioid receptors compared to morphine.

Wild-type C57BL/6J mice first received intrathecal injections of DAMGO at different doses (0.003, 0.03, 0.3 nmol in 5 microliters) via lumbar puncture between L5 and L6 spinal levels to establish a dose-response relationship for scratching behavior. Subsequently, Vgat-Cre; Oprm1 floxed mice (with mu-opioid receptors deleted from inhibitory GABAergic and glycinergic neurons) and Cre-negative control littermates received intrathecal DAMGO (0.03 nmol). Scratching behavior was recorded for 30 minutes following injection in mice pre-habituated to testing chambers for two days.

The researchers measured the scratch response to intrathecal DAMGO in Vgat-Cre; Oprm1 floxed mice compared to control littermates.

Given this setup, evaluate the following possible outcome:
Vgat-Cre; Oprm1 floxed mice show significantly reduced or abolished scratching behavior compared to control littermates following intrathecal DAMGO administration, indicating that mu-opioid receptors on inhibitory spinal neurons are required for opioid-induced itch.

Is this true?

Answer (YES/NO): YES